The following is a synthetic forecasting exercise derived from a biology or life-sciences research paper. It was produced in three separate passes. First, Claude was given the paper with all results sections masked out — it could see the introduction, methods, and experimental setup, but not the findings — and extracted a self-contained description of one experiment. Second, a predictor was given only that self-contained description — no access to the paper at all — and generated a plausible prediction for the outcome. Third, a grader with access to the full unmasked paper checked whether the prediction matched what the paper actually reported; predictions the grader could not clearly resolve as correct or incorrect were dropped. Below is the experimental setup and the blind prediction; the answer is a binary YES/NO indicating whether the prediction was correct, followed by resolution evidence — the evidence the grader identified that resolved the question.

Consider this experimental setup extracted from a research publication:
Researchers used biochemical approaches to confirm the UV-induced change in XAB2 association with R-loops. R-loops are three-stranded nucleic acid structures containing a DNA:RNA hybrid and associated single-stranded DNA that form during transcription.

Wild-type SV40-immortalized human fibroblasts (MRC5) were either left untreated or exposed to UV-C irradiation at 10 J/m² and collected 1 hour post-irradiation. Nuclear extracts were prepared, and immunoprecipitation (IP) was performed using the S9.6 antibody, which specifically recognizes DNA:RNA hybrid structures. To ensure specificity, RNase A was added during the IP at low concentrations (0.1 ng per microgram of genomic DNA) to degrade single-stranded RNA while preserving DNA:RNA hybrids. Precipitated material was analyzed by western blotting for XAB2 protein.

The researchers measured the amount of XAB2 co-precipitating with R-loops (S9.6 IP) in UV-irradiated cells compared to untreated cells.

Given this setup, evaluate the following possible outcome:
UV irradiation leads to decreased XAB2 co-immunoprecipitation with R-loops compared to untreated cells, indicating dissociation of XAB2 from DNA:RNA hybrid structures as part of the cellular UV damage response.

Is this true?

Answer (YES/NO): YES